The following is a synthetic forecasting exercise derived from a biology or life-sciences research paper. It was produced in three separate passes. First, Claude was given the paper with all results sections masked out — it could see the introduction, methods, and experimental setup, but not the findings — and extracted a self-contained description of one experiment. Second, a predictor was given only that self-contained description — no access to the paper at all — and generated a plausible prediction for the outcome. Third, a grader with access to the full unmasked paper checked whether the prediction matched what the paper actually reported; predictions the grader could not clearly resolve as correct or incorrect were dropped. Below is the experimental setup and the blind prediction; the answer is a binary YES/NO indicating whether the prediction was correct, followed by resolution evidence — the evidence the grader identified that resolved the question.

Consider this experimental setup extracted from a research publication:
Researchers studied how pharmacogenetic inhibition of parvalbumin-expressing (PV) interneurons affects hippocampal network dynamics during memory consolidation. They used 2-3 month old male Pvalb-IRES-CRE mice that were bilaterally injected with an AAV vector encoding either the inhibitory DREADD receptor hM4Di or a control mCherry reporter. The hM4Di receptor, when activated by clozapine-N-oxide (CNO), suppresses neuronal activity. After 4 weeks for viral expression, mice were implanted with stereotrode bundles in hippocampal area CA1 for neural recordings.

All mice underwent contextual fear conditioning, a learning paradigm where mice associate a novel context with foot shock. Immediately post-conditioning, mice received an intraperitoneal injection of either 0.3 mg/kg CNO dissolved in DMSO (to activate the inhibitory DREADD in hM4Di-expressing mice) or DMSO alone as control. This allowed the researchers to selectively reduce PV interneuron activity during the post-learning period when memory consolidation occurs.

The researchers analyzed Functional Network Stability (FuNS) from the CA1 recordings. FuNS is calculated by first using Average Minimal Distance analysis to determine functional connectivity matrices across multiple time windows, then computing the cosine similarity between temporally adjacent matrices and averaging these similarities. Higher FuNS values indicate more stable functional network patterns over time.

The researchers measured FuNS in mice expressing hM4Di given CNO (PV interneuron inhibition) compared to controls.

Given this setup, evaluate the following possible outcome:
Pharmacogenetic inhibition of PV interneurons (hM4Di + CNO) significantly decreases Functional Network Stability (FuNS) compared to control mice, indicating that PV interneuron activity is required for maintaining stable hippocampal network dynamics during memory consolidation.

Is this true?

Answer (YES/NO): YES